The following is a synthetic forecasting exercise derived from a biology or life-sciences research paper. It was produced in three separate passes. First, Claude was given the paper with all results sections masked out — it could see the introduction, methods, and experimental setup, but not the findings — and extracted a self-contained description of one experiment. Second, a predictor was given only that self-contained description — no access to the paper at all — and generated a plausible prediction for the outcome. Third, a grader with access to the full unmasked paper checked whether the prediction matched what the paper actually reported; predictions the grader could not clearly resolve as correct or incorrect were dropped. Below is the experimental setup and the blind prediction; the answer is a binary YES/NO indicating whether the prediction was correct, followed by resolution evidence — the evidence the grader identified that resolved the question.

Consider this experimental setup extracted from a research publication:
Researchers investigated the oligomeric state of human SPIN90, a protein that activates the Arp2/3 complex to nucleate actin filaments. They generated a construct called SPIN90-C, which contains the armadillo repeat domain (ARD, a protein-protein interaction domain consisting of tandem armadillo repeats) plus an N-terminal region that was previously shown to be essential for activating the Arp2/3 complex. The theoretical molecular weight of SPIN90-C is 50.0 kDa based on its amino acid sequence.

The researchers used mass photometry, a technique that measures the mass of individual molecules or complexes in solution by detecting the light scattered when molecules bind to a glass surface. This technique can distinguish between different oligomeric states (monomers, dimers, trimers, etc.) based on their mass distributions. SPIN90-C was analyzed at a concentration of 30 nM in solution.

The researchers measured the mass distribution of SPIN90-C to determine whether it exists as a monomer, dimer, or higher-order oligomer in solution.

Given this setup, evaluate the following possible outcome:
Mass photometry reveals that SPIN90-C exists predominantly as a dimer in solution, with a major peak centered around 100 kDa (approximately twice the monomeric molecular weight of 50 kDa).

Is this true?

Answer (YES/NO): YES